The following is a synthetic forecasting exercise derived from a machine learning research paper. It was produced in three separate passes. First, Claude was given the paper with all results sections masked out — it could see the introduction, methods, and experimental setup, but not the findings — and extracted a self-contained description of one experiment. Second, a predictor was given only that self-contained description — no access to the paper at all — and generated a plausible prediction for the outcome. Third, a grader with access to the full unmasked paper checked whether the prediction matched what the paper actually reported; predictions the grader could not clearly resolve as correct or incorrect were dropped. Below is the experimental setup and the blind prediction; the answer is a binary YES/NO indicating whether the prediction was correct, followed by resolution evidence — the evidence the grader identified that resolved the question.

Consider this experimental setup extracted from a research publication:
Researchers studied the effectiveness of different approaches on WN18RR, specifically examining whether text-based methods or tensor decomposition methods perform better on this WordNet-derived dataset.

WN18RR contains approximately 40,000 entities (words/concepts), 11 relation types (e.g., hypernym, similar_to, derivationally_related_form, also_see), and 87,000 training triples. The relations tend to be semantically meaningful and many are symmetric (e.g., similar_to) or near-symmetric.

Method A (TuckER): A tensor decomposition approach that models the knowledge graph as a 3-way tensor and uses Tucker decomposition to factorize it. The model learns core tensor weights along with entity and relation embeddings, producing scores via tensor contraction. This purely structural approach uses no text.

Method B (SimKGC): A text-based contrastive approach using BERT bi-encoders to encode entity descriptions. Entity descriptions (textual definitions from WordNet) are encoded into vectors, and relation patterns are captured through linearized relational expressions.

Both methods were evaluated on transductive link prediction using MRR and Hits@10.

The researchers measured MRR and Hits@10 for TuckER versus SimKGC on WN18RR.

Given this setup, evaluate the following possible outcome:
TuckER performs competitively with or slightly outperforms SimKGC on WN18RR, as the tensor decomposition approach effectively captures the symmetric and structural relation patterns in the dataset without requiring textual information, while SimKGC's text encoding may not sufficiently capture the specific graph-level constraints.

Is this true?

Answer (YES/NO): NO